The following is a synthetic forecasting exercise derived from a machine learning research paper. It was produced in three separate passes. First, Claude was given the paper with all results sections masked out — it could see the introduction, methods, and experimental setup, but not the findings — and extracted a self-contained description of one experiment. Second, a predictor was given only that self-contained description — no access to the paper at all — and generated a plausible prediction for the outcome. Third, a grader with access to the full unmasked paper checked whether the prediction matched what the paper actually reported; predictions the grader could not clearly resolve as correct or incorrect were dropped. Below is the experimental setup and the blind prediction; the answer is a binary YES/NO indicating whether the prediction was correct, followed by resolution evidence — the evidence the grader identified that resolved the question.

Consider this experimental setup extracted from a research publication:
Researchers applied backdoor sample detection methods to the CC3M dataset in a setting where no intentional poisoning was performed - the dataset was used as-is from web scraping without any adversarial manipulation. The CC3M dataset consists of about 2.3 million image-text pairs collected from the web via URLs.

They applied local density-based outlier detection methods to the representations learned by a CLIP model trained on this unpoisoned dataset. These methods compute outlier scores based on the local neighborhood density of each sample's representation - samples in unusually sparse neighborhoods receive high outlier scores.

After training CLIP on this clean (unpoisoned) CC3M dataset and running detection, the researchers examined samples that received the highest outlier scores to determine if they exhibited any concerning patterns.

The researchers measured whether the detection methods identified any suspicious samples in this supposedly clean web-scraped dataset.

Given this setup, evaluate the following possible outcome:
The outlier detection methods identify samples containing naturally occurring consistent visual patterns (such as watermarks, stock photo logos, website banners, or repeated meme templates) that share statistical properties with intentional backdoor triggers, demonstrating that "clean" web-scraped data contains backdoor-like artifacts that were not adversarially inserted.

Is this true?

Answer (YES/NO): YES